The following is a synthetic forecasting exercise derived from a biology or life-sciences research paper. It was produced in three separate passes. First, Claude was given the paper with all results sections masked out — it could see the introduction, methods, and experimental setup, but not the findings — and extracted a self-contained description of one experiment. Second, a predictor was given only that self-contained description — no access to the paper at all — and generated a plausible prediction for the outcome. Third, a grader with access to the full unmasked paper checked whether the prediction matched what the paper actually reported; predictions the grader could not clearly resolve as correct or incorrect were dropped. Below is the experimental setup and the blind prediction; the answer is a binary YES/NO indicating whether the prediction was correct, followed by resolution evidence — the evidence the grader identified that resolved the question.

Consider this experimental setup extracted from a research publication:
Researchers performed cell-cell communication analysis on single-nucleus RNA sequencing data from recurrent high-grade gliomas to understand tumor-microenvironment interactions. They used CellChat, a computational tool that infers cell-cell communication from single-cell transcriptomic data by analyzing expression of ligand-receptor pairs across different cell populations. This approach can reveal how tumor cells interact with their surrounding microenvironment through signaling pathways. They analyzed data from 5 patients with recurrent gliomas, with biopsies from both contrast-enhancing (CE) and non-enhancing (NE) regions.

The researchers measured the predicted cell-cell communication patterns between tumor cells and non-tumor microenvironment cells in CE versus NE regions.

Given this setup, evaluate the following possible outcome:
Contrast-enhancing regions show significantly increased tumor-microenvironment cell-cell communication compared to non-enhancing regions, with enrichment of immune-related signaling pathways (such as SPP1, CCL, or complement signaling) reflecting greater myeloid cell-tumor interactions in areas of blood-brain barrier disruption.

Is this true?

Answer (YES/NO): NO